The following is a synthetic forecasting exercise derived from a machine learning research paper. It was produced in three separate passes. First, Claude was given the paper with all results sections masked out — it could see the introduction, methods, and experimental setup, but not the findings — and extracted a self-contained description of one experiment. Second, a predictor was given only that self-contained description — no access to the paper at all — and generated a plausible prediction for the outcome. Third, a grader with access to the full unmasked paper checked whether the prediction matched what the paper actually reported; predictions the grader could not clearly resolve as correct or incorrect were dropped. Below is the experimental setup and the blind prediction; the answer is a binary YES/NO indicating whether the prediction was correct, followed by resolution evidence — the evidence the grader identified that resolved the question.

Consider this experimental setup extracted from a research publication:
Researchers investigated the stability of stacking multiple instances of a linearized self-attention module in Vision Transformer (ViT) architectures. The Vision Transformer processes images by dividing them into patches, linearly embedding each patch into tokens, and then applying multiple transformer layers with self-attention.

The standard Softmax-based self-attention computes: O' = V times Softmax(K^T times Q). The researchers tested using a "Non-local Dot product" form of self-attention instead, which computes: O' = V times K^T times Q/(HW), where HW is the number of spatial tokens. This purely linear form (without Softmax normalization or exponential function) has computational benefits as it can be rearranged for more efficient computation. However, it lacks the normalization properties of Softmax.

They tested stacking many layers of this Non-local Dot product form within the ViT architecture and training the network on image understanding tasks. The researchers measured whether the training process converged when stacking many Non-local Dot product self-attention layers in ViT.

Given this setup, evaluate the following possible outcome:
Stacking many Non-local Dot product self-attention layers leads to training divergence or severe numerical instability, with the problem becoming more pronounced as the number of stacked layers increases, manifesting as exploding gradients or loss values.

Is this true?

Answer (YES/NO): NO